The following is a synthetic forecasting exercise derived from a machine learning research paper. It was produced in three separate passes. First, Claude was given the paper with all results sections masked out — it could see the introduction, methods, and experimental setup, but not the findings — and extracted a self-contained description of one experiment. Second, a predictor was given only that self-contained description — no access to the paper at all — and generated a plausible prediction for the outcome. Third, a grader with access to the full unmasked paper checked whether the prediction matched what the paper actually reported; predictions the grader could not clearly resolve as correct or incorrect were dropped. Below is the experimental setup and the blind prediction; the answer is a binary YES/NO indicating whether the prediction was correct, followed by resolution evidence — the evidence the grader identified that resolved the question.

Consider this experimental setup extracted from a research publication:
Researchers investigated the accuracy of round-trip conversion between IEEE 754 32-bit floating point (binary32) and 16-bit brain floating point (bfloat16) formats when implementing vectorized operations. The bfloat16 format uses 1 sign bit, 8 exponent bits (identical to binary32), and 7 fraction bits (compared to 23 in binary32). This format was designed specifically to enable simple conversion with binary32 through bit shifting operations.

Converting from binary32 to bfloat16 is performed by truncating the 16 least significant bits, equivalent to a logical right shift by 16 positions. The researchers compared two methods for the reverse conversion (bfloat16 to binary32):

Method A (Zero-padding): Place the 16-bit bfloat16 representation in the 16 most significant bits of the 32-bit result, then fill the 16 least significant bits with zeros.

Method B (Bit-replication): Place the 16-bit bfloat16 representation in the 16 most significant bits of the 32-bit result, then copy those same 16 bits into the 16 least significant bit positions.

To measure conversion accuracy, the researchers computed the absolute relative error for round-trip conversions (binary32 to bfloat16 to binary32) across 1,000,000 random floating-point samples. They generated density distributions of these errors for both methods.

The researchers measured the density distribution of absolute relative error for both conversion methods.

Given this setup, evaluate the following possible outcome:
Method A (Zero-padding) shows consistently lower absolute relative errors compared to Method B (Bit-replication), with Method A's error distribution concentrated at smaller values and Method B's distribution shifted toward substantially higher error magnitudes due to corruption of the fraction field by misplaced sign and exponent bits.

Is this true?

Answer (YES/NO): NO